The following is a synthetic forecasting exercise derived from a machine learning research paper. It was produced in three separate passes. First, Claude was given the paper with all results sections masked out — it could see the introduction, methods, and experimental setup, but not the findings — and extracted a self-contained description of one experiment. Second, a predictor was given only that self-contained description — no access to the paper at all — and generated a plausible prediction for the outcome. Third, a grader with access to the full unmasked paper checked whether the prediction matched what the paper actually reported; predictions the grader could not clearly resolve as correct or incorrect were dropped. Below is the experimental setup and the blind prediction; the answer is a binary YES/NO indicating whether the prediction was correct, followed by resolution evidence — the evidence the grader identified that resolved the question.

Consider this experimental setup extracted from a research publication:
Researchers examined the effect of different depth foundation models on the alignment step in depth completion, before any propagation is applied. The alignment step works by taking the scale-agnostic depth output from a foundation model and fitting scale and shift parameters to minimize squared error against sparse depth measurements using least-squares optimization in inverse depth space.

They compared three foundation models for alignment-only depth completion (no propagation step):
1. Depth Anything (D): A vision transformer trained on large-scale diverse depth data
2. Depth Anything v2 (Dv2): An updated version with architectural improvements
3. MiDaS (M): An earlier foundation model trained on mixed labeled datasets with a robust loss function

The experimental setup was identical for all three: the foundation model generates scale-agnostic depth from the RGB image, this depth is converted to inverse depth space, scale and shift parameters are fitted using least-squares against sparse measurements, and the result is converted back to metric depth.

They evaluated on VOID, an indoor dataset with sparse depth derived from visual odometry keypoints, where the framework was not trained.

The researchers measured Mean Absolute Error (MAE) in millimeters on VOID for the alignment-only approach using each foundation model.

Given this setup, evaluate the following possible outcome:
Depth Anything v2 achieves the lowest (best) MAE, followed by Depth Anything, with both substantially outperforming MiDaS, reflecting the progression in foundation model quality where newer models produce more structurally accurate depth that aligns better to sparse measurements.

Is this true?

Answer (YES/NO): YES